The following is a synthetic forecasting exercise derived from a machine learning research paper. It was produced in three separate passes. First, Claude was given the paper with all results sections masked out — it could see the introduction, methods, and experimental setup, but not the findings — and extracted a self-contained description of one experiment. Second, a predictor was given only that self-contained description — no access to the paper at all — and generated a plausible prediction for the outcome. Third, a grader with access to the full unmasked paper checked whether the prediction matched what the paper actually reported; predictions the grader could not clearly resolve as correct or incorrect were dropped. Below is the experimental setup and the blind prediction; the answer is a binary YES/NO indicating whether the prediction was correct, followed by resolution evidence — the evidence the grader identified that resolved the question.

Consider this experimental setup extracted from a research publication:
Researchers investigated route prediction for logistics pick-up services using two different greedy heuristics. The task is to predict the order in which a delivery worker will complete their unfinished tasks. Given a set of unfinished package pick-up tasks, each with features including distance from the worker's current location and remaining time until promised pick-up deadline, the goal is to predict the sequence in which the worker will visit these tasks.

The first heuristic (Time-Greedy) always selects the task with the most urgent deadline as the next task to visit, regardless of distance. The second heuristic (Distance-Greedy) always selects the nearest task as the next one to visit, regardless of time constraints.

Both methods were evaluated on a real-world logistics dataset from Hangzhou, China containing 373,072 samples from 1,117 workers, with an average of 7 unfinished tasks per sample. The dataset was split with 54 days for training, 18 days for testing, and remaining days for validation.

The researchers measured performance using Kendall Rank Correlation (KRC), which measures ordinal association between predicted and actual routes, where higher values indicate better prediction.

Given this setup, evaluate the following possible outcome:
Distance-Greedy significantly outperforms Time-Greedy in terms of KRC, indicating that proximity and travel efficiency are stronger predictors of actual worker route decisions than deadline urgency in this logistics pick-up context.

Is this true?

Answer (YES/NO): YES